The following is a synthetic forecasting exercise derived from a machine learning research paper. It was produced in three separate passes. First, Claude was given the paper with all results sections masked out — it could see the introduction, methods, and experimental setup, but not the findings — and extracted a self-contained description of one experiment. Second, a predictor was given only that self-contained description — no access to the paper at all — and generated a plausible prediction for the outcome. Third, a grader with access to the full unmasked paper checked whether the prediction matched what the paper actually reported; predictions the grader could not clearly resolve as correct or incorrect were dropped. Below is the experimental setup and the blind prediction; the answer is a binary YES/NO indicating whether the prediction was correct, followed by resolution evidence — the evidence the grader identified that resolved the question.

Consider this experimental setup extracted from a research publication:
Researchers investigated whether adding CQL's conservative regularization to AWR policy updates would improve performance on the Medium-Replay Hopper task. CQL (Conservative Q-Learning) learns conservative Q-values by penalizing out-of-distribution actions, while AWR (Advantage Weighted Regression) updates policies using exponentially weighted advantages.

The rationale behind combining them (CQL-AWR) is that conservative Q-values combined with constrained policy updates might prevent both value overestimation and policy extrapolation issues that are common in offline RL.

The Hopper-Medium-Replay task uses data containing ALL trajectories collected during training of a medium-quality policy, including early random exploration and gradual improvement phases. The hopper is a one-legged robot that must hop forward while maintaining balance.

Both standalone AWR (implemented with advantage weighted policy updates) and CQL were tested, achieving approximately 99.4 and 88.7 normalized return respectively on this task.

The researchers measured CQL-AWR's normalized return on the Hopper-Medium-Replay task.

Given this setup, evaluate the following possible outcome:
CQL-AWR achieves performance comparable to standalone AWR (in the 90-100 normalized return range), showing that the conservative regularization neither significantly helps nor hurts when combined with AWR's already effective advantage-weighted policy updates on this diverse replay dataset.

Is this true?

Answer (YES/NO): NO